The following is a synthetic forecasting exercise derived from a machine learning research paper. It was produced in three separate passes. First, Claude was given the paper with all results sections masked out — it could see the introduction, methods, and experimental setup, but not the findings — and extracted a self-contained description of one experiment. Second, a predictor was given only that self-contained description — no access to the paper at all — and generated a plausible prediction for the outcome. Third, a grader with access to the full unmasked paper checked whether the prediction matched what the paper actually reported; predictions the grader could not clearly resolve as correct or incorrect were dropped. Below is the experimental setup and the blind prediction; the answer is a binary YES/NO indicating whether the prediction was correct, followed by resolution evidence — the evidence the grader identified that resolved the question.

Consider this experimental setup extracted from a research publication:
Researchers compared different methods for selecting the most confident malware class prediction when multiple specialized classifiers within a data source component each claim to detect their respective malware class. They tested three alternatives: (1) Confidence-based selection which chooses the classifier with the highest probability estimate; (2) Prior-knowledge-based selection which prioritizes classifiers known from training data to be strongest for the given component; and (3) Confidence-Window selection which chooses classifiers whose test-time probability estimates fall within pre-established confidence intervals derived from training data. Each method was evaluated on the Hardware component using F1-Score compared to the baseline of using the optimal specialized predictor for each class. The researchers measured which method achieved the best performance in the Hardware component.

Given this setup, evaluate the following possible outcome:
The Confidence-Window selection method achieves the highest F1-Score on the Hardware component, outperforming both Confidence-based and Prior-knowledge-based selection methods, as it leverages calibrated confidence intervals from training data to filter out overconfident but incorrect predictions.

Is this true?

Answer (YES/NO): YES